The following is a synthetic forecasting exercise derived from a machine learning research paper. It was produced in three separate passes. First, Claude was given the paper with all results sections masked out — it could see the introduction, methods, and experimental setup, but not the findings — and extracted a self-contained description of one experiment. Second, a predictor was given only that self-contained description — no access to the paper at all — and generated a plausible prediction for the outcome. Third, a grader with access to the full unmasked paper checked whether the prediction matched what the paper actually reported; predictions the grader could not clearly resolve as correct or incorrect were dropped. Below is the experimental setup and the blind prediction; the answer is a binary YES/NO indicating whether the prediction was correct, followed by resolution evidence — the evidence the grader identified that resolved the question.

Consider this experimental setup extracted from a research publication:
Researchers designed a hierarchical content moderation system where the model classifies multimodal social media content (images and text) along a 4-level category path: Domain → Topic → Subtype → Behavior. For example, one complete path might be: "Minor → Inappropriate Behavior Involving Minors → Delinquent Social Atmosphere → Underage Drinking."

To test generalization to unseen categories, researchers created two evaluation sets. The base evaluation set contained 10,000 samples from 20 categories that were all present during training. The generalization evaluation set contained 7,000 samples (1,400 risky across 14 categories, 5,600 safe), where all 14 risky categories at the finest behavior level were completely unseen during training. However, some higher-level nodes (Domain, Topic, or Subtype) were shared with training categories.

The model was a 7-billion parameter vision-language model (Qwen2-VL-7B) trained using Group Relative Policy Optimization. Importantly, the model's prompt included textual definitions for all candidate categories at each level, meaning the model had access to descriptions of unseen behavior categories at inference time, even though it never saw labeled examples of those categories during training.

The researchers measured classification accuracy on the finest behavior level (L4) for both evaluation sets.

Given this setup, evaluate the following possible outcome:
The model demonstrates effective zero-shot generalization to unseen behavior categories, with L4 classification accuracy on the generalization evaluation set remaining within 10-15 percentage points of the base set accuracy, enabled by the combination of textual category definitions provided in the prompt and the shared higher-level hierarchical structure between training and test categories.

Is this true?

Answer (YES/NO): NO